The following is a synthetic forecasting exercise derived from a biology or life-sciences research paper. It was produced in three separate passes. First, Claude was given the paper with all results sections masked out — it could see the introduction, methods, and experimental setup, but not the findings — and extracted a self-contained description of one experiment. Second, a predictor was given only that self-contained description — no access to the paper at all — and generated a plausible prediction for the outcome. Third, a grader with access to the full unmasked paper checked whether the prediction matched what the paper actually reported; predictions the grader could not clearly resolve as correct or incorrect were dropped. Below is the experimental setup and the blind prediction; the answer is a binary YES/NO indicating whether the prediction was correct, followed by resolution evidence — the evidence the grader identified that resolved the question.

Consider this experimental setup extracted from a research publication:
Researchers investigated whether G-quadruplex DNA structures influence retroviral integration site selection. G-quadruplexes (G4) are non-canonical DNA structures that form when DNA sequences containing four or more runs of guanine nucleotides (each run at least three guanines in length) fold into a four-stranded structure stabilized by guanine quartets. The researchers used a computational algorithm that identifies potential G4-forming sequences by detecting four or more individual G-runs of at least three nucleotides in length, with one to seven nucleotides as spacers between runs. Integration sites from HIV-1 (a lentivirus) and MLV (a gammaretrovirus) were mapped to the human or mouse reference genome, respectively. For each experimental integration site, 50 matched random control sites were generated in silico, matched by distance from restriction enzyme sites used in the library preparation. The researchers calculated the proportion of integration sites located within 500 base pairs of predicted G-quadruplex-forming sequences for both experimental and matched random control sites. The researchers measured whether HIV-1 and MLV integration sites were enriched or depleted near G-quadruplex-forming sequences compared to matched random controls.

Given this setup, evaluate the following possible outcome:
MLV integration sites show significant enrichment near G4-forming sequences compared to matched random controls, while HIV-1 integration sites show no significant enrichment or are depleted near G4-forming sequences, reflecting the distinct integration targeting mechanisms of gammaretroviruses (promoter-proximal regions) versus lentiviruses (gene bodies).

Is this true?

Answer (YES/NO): NO